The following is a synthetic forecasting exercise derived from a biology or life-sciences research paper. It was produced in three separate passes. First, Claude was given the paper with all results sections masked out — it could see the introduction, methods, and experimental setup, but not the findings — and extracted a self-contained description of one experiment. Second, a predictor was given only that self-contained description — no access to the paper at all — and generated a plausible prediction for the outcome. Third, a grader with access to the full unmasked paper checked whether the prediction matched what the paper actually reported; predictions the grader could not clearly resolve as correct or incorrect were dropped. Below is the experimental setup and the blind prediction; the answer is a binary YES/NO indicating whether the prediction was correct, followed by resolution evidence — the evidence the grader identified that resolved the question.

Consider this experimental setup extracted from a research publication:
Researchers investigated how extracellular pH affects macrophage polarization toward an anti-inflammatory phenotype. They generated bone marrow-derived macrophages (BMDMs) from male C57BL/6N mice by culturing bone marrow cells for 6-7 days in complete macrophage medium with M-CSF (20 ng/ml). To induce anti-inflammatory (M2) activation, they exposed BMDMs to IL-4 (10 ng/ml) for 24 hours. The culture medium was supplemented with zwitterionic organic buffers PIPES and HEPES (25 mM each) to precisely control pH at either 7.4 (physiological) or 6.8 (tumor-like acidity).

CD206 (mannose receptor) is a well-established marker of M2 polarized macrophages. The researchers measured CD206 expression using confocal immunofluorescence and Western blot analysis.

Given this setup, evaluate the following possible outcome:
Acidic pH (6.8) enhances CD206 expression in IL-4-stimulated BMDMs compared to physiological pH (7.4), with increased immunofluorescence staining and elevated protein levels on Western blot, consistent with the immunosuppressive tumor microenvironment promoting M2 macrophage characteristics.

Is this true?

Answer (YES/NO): YES